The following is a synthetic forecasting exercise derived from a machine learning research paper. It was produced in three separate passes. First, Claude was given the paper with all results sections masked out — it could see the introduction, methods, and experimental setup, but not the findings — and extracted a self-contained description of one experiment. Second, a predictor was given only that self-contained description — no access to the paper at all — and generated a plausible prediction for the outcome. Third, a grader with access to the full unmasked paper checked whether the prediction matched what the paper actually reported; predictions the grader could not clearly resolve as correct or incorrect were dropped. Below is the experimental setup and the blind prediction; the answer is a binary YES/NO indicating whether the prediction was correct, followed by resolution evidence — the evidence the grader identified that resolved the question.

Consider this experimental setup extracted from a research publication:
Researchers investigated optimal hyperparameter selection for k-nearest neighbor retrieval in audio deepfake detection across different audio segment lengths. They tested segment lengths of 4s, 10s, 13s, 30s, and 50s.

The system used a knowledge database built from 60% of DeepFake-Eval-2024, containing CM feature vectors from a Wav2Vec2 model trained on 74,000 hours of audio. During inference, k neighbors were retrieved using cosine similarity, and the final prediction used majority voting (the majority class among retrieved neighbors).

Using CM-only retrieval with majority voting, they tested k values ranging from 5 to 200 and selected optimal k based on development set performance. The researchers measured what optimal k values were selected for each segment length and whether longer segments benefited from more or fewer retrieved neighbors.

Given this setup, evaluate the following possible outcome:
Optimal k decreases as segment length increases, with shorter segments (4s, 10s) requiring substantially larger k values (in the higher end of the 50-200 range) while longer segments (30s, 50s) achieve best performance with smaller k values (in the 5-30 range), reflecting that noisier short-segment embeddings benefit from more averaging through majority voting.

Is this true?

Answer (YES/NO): YES